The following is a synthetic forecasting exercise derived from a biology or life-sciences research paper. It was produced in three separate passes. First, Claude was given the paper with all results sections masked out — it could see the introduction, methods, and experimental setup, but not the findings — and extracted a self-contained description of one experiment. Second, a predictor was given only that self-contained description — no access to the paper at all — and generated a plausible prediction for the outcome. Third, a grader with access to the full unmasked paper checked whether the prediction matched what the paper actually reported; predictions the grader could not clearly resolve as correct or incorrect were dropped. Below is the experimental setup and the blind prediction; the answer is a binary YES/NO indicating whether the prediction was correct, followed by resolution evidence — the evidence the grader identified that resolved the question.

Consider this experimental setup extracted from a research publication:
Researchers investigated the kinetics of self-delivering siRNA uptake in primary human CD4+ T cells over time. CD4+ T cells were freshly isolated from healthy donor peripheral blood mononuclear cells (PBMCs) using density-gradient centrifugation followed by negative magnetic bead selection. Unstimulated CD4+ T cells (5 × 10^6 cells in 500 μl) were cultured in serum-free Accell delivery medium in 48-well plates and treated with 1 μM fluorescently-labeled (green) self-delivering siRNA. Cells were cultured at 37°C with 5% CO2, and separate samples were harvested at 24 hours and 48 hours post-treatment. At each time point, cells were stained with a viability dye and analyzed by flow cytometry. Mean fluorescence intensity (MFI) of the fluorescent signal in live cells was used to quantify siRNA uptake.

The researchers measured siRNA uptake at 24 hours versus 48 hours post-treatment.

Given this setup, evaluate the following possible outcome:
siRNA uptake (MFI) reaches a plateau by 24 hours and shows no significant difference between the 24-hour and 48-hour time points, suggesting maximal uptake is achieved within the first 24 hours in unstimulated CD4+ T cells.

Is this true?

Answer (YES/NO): YES